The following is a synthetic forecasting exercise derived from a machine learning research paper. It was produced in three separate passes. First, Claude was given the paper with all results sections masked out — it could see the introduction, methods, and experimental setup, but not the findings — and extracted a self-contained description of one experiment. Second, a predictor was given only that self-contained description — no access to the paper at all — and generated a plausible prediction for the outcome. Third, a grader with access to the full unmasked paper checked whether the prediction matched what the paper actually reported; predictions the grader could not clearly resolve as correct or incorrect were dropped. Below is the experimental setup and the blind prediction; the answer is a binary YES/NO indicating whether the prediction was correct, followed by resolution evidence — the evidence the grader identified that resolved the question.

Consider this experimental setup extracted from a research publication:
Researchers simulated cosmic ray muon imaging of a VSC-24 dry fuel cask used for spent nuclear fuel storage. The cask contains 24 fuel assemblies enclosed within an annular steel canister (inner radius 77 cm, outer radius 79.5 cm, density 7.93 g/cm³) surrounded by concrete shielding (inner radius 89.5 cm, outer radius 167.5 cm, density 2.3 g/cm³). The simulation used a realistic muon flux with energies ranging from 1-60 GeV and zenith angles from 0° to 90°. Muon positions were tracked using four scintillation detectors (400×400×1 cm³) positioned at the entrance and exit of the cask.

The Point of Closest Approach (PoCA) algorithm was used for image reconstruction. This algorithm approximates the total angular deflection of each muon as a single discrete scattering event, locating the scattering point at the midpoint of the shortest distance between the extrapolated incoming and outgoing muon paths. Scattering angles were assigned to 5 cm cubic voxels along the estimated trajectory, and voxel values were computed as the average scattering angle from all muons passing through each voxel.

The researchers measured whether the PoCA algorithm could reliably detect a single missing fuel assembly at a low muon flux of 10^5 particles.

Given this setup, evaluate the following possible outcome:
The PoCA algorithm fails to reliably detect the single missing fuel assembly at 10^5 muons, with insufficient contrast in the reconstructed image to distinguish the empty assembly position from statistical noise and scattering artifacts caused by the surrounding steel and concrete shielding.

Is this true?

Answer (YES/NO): YES